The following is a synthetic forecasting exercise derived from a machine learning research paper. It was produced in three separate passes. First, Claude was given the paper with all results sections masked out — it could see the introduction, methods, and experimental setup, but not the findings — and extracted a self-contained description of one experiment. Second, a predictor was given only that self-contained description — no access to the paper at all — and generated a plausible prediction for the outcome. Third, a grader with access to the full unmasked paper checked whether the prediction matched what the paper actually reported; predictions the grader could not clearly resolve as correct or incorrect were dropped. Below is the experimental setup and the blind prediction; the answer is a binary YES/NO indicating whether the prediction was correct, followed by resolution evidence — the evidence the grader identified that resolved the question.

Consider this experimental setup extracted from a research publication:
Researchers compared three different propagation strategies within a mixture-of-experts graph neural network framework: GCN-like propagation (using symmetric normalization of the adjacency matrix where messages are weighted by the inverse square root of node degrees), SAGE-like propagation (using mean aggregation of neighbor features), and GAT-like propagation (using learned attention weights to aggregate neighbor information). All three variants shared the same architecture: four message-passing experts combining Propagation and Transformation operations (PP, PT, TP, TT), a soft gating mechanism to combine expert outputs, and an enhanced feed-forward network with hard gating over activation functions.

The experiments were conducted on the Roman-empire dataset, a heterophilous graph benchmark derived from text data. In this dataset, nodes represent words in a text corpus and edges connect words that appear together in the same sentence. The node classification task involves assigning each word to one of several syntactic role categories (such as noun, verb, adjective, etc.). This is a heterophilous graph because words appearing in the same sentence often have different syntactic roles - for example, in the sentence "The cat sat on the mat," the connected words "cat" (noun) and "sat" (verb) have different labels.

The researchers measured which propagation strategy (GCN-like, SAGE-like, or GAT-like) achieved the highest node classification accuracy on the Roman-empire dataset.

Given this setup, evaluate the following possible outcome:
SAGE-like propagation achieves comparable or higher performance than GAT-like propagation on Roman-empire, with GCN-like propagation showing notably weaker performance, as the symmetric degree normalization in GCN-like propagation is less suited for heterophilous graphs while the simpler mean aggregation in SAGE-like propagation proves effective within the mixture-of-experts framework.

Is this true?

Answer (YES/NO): NO